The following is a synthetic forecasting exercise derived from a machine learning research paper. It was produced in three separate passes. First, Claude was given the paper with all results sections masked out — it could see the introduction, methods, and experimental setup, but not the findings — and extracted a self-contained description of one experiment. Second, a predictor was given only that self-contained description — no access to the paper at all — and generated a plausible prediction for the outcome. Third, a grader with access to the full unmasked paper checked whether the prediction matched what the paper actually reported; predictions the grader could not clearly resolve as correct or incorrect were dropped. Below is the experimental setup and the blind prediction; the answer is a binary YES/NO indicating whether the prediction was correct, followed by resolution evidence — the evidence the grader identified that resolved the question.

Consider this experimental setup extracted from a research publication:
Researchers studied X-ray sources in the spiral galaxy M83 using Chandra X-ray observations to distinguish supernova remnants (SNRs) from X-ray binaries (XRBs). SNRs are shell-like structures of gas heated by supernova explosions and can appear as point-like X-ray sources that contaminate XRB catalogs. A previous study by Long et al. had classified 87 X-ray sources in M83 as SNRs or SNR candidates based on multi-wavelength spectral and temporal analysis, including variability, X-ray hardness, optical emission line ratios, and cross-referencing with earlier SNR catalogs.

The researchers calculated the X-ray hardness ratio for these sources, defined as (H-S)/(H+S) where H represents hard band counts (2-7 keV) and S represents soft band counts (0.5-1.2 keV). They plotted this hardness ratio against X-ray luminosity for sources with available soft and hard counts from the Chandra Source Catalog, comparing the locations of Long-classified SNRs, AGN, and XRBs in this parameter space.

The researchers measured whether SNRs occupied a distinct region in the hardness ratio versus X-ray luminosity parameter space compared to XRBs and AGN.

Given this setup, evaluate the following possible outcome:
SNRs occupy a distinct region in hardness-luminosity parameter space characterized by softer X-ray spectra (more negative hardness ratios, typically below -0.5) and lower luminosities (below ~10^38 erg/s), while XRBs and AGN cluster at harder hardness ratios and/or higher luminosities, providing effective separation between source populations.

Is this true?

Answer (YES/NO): YES